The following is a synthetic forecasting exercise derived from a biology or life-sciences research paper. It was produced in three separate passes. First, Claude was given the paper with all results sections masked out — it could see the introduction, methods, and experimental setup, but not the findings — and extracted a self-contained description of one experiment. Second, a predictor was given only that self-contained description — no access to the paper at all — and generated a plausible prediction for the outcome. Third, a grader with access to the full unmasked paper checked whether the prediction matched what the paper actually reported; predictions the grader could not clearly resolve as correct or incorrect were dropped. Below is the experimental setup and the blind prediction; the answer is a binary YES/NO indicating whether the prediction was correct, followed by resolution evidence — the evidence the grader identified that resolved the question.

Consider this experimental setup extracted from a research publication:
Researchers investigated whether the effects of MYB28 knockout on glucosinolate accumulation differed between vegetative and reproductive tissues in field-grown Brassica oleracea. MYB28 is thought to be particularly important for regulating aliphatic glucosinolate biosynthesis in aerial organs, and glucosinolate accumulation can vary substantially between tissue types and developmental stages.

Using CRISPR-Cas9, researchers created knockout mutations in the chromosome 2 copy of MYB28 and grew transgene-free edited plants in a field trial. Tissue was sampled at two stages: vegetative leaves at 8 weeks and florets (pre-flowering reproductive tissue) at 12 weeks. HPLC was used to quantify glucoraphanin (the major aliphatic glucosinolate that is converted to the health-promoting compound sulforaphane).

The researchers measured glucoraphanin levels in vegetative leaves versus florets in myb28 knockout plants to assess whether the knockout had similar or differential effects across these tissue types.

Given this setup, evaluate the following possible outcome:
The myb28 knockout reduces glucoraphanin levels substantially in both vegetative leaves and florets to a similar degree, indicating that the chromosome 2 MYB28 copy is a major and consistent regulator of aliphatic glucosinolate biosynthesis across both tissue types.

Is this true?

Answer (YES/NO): NO